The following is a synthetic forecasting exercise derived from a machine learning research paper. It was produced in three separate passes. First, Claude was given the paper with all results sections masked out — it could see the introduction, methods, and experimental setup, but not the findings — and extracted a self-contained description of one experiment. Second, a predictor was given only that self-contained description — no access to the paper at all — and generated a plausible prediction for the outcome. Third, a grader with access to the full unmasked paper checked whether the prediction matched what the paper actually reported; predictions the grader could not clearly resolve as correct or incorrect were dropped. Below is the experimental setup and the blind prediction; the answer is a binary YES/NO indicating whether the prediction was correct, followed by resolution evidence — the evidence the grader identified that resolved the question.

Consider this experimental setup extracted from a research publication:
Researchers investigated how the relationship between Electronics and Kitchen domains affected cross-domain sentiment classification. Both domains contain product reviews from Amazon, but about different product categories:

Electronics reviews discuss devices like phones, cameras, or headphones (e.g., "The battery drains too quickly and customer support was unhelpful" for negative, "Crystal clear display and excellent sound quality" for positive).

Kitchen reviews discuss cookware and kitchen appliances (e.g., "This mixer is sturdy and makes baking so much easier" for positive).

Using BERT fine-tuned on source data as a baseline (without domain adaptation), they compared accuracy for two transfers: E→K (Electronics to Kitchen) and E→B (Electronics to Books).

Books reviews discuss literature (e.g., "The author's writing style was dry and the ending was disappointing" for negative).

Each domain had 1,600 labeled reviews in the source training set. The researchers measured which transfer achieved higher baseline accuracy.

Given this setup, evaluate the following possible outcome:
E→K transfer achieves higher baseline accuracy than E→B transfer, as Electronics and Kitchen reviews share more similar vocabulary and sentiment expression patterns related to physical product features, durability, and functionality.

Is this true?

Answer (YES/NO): YES